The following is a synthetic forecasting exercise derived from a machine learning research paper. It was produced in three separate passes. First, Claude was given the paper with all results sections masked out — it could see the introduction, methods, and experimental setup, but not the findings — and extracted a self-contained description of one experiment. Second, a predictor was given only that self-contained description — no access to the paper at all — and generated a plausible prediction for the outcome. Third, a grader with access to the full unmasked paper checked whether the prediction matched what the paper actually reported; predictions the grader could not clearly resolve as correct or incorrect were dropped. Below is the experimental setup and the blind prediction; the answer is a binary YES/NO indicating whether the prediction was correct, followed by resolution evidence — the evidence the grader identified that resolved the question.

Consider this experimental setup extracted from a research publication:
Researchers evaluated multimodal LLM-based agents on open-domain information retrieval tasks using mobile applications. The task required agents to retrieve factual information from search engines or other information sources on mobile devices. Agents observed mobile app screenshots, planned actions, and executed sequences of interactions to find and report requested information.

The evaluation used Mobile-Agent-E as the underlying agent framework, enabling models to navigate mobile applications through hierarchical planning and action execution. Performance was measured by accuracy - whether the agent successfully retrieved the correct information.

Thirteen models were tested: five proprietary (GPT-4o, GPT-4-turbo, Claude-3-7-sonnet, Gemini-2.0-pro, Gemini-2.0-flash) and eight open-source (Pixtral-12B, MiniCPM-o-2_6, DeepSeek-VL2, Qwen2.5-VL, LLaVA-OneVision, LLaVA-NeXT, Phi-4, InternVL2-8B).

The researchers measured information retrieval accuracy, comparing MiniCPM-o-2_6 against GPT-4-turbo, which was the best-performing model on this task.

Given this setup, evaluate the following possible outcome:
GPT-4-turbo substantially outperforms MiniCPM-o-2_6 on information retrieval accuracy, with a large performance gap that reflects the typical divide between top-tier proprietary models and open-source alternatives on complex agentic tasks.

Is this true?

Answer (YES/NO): YES